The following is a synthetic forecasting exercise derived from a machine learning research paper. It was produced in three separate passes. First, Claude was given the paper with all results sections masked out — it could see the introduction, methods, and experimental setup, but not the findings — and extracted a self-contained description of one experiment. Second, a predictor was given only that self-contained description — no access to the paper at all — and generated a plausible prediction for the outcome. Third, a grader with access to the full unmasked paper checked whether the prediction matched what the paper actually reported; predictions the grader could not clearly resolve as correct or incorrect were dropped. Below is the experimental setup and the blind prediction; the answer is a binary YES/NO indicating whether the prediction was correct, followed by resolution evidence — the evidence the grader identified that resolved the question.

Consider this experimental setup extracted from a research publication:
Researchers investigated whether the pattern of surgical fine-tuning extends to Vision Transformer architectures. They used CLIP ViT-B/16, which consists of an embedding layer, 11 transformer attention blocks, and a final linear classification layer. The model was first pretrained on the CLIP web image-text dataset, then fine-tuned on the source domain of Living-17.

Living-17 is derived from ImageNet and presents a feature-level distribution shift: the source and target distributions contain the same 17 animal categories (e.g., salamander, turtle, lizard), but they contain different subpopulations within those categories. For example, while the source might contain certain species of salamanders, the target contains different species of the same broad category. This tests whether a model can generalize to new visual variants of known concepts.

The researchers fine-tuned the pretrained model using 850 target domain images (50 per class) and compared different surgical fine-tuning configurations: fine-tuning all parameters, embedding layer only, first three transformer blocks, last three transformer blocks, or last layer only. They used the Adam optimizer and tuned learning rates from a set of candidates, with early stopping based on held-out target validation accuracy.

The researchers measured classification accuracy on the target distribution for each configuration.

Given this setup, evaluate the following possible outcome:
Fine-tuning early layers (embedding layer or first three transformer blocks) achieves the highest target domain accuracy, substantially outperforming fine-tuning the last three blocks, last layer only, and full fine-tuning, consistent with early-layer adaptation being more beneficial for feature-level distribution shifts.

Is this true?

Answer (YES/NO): NO